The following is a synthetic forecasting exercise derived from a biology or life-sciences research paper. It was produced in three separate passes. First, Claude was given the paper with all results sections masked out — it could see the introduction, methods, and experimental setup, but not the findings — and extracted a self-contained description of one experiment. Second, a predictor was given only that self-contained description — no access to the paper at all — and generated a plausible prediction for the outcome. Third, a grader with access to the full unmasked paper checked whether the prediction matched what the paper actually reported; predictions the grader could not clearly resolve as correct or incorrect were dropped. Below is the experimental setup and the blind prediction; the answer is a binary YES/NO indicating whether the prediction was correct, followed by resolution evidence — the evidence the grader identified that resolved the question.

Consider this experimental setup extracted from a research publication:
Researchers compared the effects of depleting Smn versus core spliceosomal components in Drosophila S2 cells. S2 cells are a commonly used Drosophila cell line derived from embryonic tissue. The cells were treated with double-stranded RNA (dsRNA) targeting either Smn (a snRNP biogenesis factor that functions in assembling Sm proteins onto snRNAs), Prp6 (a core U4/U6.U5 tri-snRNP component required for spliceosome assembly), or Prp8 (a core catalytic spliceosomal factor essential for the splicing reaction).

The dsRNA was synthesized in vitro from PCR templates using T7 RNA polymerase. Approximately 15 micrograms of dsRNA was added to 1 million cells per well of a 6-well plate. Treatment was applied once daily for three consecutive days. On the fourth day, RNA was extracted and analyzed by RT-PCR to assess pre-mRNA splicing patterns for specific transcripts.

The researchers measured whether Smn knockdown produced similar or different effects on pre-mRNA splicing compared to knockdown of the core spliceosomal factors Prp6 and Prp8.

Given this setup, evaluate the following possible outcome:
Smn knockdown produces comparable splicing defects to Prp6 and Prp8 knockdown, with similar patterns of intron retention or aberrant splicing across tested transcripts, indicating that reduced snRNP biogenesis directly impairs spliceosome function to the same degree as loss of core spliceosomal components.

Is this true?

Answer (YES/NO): NO